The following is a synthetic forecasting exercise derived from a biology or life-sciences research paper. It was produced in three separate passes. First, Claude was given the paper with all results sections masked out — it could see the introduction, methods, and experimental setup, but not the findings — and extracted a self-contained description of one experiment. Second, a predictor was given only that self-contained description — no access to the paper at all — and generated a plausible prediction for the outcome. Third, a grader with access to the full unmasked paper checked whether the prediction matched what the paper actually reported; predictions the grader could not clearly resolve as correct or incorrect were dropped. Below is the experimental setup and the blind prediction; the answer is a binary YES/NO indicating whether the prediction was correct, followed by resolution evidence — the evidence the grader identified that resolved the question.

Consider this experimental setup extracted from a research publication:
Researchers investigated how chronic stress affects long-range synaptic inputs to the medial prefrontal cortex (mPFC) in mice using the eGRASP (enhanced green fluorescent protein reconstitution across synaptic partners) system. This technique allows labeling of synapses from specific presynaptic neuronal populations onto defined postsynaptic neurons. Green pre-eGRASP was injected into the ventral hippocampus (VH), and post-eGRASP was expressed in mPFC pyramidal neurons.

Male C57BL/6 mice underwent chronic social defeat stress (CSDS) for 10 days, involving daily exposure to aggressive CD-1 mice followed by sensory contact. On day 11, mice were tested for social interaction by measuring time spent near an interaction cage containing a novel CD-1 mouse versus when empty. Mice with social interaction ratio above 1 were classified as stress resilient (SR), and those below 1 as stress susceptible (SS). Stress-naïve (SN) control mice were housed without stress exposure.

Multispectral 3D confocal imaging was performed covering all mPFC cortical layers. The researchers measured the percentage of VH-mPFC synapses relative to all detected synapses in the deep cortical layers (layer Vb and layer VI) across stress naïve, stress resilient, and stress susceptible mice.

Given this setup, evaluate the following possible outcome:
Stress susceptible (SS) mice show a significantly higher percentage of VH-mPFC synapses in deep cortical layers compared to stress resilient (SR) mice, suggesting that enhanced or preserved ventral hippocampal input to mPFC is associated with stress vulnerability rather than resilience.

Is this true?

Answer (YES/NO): NO